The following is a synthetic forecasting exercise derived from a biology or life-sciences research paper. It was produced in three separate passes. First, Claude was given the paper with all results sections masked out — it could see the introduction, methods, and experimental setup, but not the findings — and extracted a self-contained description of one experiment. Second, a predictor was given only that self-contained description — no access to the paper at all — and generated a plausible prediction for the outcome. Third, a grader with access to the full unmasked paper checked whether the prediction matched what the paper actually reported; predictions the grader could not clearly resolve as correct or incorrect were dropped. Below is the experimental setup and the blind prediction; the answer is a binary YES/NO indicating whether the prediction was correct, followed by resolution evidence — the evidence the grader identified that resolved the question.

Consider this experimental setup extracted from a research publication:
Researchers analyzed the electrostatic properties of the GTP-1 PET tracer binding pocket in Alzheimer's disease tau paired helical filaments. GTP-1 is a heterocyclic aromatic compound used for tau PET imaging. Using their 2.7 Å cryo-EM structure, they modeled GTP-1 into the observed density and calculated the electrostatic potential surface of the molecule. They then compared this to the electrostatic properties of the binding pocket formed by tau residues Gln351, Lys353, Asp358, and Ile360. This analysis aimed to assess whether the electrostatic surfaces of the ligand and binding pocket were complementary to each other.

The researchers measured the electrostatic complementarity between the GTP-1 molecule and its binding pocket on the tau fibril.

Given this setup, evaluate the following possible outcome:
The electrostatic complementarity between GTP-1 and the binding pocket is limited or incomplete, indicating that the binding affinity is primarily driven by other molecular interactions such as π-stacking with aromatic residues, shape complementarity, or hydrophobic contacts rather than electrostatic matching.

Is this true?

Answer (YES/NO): NO